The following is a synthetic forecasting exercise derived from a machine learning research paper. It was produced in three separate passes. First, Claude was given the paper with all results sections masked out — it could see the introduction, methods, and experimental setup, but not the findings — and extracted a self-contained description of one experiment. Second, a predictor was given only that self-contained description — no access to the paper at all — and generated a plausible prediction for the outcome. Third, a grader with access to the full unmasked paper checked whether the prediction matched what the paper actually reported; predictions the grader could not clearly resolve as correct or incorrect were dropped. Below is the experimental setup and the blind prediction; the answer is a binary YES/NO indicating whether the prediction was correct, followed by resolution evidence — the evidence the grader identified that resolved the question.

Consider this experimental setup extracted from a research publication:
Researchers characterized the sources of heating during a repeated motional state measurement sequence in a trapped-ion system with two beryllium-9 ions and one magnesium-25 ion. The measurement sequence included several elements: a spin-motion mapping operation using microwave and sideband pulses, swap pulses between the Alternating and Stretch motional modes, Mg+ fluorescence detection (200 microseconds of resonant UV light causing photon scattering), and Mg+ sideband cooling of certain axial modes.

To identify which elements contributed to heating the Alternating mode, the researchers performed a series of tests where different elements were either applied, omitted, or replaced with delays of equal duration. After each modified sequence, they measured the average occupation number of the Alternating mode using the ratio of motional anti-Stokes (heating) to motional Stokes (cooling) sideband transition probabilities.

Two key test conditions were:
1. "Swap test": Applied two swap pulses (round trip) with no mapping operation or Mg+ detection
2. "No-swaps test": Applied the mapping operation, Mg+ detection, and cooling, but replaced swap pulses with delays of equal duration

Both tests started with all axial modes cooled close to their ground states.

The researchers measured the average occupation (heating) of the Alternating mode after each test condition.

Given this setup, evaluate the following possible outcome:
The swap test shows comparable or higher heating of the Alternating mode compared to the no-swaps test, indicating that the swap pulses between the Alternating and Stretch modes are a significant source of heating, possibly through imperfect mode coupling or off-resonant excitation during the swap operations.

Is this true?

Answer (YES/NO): YES